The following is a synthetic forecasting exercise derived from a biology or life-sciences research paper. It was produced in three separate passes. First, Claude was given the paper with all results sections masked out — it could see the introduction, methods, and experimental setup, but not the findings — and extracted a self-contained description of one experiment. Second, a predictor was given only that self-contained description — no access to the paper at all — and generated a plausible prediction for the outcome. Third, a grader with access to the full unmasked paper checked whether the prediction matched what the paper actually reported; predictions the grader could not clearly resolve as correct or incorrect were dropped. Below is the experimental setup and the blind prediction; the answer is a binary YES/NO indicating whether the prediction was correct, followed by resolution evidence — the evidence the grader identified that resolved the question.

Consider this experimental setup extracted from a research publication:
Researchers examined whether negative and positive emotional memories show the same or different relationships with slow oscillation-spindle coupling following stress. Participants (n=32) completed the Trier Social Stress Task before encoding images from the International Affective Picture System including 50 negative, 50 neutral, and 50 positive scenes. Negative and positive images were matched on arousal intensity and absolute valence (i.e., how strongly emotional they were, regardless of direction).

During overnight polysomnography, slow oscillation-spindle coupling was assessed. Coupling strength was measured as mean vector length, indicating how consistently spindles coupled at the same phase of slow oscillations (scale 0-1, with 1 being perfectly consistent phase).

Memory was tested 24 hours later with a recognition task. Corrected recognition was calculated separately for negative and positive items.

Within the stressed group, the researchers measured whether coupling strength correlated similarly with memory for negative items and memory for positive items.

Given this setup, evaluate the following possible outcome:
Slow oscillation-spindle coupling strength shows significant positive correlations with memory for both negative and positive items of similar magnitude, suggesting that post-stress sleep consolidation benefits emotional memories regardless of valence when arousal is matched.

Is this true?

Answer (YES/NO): NO